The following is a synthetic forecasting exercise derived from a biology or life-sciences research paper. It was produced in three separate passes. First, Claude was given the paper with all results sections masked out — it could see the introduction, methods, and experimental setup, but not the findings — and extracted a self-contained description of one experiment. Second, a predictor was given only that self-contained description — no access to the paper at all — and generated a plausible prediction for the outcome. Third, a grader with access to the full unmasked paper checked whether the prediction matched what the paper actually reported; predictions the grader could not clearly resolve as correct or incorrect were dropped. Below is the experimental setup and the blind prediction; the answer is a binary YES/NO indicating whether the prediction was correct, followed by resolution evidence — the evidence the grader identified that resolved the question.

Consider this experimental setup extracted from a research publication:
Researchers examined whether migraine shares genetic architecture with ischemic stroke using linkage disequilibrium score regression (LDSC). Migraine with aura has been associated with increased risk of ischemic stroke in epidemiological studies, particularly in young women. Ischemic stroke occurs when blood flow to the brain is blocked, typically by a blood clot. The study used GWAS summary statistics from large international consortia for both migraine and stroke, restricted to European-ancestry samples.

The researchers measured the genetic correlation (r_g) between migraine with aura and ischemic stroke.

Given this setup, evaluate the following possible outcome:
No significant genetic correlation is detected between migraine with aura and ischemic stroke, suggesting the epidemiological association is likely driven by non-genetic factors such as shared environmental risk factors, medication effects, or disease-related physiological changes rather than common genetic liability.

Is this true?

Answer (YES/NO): NO